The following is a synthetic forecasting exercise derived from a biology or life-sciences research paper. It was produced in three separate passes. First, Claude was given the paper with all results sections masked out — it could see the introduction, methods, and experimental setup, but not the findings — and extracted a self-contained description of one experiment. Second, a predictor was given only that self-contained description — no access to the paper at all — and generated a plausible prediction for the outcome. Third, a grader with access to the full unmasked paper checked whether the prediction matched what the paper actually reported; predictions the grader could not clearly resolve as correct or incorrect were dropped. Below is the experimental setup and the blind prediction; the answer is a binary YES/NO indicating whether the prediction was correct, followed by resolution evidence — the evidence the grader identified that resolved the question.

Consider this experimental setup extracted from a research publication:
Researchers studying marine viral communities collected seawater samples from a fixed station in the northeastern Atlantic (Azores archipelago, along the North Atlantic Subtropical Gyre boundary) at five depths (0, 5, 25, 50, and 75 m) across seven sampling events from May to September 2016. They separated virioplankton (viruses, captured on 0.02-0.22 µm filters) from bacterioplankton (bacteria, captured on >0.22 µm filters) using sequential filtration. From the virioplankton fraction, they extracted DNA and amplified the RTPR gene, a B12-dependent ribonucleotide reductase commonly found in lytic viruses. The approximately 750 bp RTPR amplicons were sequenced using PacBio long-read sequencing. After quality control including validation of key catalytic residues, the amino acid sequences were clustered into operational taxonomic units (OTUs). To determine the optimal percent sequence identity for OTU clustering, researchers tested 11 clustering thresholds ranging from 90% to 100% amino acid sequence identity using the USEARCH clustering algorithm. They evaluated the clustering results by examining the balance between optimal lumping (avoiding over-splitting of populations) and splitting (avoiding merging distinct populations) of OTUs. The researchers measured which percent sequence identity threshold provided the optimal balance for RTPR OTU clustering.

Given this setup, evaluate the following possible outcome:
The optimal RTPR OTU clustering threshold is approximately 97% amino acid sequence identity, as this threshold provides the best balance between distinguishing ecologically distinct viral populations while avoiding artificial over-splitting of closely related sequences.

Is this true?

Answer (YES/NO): NO